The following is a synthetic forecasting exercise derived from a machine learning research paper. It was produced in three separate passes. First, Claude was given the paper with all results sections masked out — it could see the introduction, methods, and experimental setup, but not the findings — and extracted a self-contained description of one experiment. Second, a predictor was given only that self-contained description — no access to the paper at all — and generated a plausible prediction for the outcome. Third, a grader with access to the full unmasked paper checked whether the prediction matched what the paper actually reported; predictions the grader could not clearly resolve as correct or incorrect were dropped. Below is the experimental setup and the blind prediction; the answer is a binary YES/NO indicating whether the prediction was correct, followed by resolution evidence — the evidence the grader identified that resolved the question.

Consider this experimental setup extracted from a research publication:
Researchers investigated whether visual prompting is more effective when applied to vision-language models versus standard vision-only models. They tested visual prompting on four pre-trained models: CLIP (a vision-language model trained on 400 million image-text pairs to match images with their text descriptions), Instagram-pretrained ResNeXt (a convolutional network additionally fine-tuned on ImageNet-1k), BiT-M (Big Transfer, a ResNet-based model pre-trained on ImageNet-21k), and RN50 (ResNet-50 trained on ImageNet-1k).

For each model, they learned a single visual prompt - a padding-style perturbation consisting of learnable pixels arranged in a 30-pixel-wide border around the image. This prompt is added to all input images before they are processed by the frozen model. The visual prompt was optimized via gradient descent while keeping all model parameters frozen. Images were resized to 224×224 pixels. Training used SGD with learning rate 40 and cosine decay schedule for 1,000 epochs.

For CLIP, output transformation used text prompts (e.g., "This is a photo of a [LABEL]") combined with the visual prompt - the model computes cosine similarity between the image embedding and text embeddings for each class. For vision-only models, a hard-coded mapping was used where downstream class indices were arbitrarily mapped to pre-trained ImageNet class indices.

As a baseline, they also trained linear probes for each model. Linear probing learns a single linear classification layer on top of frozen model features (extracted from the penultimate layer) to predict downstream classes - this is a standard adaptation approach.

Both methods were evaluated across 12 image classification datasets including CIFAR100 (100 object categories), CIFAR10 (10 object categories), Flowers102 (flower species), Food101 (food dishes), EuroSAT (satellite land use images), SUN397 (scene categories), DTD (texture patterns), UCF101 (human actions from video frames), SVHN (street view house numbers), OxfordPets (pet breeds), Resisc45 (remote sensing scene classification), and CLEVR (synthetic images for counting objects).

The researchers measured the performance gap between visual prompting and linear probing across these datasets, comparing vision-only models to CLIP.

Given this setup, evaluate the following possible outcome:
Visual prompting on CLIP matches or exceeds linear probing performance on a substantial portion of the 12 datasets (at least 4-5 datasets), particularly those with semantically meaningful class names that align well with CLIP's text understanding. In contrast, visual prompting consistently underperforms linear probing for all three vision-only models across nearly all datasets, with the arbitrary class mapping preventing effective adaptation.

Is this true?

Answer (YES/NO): NO